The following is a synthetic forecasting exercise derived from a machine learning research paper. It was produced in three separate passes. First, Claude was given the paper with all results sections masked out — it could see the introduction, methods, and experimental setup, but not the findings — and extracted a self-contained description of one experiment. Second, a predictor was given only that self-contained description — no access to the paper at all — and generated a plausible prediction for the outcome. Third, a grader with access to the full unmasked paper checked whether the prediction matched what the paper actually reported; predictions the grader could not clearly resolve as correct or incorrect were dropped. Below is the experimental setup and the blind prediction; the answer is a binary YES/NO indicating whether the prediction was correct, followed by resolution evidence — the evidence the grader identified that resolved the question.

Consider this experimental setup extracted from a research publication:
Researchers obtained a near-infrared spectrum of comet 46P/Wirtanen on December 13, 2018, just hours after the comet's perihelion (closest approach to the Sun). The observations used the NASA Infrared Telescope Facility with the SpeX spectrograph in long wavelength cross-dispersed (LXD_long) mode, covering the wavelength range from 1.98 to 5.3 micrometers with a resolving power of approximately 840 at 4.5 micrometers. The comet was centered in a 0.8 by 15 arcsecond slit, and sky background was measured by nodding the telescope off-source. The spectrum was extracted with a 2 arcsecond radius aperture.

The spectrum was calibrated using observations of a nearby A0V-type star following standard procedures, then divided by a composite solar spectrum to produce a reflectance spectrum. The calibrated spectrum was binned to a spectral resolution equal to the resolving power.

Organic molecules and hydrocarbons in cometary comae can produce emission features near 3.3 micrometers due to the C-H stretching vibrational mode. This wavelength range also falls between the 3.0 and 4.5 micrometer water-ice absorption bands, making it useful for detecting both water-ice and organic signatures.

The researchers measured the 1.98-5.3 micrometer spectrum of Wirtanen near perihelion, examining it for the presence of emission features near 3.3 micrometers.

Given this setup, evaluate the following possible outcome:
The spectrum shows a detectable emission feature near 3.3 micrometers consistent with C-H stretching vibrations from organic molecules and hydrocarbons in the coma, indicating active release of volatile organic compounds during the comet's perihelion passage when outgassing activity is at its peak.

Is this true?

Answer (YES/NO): YES